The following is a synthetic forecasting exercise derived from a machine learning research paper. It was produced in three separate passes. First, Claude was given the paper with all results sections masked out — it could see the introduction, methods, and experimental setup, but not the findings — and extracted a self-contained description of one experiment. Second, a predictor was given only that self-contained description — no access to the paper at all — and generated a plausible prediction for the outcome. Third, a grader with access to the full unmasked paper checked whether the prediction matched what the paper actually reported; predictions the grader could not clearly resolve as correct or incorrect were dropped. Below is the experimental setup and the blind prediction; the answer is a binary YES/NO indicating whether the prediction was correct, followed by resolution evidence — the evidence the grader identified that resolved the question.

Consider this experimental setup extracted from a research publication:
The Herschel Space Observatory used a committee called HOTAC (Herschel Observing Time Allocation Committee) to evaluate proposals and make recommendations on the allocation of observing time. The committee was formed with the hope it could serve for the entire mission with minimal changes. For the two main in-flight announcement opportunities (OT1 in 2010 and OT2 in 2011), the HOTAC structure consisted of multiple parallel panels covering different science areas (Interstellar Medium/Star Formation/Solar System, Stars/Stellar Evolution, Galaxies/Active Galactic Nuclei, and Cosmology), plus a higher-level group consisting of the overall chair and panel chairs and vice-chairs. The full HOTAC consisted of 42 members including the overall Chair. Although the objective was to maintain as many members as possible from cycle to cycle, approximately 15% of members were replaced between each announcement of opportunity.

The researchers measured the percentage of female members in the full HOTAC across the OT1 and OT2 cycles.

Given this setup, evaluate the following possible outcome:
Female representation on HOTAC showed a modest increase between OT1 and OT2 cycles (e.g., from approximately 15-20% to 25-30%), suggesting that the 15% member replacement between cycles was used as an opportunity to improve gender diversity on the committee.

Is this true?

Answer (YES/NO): NO